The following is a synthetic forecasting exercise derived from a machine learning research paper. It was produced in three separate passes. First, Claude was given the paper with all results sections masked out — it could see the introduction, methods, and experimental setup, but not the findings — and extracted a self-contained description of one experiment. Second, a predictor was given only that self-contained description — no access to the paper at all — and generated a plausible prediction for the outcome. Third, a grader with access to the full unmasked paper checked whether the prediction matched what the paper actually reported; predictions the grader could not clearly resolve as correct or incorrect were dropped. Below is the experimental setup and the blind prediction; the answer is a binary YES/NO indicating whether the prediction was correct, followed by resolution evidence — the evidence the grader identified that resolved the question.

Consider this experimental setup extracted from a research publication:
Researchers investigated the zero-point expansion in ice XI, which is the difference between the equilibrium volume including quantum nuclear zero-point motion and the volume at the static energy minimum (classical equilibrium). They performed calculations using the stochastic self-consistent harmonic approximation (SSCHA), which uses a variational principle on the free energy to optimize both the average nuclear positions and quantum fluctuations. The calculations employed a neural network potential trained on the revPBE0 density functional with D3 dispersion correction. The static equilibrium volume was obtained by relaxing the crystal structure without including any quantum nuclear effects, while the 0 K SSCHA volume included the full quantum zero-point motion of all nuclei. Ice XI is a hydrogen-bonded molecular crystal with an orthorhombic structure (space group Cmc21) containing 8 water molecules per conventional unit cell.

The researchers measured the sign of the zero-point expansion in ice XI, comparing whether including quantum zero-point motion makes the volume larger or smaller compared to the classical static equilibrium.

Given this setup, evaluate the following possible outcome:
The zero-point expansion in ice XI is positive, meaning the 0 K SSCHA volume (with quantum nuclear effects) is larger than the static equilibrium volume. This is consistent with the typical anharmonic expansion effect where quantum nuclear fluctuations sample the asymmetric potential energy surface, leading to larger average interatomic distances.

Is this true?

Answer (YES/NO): YES